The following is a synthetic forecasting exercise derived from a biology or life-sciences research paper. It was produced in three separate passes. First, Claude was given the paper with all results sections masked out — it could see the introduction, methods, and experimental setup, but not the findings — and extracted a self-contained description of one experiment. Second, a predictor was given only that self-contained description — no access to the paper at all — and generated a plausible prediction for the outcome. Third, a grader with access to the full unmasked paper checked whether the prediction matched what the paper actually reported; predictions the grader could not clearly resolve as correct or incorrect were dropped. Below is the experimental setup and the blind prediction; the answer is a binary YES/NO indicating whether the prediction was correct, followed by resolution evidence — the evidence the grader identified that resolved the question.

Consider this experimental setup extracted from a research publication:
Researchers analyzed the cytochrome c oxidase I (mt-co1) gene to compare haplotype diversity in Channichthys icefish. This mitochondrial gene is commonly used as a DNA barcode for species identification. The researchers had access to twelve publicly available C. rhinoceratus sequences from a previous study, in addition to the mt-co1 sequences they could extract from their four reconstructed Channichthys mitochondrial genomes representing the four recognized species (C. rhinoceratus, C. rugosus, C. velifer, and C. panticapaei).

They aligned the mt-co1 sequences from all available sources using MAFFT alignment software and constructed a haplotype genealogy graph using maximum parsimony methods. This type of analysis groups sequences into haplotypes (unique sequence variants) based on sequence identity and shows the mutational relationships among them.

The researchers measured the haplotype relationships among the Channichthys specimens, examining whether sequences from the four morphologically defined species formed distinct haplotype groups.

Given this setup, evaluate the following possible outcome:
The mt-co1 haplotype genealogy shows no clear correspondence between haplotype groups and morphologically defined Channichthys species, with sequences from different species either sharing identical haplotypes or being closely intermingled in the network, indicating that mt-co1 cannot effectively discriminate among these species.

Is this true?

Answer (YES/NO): NO